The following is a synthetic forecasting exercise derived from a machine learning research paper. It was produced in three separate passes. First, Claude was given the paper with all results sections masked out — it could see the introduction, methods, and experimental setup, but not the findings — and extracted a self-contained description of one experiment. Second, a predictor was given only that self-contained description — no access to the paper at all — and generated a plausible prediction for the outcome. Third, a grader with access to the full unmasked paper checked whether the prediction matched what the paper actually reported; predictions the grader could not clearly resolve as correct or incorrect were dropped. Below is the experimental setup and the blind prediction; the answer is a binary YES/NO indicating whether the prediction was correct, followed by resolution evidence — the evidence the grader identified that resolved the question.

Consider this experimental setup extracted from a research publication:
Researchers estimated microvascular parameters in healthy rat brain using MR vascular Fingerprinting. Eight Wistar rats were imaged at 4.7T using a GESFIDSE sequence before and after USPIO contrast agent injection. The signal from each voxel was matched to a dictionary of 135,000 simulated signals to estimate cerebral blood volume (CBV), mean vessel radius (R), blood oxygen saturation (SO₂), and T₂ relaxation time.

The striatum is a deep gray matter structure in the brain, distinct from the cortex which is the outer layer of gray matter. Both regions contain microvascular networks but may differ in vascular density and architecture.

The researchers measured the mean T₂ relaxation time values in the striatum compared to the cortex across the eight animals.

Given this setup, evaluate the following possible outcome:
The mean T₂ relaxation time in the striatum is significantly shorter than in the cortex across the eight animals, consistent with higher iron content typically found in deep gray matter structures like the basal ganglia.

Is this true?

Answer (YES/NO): NO